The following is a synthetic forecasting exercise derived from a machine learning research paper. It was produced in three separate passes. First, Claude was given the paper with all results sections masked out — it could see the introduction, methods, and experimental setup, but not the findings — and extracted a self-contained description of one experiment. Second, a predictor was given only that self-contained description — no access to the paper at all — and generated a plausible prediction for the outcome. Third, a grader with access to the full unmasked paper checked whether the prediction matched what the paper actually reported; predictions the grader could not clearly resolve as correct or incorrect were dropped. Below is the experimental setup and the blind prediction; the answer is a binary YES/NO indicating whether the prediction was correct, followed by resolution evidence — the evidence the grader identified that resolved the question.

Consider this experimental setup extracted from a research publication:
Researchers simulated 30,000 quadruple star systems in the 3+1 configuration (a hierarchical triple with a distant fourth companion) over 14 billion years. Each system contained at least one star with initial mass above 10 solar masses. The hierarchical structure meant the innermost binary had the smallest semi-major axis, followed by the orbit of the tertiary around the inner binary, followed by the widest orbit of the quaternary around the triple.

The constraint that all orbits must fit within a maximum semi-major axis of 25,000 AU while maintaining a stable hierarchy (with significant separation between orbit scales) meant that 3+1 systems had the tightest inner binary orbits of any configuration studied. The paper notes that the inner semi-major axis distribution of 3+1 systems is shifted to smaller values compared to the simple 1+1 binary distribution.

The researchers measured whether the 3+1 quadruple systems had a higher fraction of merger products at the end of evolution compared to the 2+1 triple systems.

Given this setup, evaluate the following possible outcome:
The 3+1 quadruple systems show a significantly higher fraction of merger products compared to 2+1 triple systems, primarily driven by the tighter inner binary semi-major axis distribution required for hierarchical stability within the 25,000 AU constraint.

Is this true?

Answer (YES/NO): YES